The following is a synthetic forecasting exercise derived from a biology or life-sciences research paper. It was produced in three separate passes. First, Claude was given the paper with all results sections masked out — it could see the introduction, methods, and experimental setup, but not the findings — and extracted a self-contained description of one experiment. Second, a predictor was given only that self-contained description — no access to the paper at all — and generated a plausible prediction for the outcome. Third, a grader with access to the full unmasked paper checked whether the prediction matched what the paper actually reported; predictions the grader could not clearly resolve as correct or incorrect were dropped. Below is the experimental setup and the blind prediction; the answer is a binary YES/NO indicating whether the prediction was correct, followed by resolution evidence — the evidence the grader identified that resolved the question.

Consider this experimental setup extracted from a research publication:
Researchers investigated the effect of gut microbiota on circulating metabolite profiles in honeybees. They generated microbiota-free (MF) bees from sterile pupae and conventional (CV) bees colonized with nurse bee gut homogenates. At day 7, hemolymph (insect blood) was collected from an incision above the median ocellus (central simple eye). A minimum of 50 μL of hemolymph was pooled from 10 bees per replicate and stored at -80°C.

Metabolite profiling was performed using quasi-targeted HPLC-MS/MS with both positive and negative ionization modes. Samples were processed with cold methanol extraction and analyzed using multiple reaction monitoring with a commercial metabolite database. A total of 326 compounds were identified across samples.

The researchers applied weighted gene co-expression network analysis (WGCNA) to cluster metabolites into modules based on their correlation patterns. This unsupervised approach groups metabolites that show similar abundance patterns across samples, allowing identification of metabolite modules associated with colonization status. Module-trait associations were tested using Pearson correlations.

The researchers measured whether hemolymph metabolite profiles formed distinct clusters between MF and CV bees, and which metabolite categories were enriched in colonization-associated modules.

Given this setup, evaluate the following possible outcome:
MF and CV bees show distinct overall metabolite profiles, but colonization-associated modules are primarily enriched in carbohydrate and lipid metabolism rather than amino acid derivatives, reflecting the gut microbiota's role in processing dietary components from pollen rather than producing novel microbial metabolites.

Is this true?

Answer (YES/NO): NO